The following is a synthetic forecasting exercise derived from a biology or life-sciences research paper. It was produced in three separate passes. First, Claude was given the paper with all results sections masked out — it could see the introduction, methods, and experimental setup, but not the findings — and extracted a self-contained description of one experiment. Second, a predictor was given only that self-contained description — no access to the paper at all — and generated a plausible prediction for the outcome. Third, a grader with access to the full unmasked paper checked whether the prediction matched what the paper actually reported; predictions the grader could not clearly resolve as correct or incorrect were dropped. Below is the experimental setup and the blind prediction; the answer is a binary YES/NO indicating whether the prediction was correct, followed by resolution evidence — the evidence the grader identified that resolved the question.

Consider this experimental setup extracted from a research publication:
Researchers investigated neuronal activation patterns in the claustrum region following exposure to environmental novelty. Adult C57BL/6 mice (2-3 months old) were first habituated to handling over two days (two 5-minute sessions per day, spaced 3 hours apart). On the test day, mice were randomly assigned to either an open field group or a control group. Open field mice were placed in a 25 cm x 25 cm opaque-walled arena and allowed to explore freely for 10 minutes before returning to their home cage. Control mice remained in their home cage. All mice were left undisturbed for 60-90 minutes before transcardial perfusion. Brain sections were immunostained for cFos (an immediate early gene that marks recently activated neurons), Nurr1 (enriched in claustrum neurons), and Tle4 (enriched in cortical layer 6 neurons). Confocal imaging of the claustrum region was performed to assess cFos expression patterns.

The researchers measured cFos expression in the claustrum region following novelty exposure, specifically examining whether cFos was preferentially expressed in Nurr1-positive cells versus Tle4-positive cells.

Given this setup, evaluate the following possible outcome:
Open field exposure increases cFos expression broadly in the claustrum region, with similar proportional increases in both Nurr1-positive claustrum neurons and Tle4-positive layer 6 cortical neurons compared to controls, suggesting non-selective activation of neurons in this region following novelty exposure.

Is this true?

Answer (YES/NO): NO